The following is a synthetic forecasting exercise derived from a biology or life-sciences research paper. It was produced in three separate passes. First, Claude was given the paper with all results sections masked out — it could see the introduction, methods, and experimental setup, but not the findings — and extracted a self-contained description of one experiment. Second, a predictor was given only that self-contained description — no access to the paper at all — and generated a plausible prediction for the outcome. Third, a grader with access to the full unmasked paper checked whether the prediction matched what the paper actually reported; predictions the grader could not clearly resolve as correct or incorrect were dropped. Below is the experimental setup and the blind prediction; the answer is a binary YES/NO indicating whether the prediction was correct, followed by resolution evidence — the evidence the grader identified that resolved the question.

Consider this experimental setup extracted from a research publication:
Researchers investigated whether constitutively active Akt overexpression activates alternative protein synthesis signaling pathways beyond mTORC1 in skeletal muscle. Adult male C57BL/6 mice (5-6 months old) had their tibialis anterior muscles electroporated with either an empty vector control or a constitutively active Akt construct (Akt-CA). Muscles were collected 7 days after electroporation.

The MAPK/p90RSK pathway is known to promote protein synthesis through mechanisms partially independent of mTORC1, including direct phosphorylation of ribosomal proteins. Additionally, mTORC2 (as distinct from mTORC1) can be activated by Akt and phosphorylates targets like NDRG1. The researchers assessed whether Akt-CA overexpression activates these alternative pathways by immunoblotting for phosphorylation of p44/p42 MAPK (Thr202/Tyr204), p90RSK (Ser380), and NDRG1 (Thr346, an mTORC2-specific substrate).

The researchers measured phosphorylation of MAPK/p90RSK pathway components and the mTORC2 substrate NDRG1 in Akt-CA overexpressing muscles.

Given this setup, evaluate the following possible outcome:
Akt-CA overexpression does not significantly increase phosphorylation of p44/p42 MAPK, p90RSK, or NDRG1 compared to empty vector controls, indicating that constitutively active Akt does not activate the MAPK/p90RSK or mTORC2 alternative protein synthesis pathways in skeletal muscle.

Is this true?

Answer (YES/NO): NO